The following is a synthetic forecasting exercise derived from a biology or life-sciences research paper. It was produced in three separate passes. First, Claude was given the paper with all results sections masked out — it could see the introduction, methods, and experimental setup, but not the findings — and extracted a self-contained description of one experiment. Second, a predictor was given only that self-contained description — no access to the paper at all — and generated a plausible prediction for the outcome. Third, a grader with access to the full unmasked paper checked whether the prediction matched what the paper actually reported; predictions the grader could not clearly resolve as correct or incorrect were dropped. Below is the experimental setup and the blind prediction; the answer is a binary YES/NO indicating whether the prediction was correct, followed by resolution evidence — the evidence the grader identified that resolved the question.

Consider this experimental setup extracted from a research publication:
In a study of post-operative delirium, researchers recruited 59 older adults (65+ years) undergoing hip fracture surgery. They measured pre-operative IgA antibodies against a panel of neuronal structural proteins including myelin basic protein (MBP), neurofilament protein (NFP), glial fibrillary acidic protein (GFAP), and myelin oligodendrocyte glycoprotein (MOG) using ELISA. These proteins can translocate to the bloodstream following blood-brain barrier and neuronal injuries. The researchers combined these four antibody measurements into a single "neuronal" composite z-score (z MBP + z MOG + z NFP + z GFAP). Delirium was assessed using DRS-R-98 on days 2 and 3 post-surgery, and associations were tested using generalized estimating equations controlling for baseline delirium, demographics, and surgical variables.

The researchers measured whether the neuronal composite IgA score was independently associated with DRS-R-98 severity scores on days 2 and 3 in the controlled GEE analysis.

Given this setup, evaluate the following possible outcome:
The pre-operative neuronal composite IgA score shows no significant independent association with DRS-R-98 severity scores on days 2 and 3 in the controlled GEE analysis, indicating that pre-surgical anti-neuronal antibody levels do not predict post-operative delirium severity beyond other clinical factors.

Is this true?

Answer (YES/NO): NO